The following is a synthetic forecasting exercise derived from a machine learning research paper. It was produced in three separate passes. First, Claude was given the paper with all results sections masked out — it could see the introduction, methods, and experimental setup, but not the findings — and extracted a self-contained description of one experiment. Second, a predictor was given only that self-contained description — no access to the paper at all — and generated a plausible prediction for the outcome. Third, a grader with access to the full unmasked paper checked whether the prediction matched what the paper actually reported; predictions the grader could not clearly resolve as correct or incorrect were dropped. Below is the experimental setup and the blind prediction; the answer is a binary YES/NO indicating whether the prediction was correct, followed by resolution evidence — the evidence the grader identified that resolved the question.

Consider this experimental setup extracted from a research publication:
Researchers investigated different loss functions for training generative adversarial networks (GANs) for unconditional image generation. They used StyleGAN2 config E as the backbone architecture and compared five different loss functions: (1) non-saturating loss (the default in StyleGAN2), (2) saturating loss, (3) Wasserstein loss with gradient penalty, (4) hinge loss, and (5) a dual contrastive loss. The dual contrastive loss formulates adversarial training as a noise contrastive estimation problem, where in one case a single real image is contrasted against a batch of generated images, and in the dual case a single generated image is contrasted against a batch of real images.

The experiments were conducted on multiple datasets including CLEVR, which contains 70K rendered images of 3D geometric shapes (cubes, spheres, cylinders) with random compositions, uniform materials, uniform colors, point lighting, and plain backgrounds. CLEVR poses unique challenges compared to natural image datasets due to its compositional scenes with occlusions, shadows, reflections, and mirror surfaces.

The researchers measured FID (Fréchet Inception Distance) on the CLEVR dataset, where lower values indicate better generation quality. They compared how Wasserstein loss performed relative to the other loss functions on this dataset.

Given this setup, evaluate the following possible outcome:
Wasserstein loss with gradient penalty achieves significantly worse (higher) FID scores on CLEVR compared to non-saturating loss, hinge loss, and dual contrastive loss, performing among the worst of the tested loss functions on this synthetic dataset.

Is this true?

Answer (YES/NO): NO